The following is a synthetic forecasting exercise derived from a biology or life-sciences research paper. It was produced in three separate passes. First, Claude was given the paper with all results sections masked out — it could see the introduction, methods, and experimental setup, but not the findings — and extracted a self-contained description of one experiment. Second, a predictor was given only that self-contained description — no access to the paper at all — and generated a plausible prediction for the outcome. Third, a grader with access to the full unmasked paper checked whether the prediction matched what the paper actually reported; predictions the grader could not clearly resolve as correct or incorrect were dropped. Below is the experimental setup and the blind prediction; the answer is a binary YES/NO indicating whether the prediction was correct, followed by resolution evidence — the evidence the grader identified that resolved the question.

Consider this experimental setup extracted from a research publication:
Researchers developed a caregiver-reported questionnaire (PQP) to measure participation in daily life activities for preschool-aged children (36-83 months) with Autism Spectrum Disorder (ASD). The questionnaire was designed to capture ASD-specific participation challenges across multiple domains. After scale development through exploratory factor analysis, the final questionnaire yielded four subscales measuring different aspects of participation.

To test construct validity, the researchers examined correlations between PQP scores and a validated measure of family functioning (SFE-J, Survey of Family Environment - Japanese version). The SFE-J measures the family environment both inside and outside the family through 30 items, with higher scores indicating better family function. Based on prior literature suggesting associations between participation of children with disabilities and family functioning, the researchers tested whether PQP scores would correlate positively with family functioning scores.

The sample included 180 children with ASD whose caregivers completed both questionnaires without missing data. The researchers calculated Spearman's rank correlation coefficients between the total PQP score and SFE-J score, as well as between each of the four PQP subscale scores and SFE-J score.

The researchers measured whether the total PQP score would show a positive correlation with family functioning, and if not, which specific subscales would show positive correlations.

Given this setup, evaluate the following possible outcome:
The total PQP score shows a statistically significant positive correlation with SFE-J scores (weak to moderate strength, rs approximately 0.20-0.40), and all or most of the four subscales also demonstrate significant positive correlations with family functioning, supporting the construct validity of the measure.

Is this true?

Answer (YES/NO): NO